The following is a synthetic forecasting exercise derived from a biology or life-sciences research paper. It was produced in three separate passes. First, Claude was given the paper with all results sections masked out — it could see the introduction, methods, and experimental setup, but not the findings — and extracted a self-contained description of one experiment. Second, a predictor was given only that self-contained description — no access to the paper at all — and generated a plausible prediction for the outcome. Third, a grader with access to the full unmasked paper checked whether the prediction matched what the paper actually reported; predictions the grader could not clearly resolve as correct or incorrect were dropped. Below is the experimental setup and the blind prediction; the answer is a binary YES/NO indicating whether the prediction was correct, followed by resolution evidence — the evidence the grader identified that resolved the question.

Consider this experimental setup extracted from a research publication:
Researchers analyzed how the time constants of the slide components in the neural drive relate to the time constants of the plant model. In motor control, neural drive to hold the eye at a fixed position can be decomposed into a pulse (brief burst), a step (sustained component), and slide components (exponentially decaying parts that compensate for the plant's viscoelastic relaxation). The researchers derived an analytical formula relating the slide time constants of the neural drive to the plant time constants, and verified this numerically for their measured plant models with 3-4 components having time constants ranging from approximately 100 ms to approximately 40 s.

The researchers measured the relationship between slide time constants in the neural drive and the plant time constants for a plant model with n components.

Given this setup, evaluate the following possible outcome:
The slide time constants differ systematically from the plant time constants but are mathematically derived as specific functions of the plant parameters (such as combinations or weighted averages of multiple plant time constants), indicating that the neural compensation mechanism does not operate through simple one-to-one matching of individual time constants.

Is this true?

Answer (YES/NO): YES